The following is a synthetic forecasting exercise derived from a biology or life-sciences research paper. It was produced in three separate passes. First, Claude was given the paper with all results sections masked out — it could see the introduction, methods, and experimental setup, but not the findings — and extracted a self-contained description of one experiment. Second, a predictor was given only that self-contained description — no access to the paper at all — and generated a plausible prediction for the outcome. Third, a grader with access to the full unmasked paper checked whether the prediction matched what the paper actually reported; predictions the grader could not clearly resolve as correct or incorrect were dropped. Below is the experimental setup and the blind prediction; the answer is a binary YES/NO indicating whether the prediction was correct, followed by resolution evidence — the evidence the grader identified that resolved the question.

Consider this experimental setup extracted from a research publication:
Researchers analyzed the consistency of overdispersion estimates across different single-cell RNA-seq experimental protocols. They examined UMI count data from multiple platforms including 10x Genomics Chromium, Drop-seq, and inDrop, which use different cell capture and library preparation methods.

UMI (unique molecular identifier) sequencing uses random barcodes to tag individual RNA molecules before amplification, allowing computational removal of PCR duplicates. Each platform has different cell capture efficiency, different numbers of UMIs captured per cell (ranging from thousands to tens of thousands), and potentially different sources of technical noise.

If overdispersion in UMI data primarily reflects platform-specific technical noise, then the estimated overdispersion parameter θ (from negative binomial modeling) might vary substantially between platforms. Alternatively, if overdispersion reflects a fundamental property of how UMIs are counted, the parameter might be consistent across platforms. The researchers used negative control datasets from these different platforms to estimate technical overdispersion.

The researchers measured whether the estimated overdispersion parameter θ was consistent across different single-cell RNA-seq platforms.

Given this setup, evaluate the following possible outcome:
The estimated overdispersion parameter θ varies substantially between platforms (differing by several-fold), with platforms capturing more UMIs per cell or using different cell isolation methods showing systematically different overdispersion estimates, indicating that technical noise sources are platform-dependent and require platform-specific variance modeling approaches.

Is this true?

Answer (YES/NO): NO